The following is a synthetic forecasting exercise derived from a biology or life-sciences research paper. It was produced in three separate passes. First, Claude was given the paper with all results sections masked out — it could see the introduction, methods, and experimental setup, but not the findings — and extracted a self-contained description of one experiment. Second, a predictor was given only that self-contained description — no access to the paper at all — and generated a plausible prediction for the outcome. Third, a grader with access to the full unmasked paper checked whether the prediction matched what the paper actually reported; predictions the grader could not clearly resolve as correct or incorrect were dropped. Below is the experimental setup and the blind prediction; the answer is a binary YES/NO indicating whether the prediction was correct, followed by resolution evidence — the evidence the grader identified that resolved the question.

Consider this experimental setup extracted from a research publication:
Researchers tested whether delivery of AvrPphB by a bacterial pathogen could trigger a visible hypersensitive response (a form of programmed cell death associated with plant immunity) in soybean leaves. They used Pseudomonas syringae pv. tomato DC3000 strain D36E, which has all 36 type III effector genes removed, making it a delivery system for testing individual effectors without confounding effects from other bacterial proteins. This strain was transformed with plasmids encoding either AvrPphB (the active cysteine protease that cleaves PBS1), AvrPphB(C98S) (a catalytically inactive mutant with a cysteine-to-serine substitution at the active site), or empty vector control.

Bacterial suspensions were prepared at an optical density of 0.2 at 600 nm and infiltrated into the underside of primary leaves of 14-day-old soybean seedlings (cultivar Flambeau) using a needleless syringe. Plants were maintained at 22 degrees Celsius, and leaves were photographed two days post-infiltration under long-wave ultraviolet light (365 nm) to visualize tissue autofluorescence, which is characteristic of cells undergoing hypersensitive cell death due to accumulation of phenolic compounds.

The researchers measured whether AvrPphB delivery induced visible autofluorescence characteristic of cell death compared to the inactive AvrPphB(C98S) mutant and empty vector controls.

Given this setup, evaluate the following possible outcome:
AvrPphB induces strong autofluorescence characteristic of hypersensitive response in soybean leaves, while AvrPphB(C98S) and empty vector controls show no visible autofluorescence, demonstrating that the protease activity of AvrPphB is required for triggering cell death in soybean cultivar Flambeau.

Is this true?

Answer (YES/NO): YES